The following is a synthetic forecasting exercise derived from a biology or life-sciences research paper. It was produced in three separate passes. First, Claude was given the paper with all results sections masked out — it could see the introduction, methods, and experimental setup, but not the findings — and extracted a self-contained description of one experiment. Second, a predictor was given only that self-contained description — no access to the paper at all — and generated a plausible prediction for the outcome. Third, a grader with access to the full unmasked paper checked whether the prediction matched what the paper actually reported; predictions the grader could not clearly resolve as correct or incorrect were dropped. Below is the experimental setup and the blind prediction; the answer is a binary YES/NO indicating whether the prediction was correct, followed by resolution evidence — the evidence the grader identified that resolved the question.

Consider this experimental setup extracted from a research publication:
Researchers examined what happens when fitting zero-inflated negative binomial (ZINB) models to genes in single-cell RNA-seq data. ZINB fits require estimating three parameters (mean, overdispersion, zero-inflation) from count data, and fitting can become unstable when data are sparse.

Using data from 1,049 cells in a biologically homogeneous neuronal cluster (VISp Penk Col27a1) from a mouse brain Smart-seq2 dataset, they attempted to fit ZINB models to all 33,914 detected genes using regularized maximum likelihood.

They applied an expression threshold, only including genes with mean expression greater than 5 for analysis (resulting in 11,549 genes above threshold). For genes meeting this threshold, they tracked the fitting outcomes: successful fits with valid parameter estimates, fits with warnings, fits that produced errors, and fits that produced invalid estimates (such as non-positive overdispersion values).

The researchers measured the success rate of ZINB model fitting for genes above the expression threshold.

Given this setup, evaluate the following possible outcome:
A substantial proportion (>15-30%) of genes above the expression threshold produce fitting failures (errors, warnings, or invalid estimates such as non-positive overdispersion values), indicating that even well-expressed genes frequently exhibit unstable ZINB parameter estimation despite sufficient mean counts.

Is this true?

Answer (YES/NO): NO